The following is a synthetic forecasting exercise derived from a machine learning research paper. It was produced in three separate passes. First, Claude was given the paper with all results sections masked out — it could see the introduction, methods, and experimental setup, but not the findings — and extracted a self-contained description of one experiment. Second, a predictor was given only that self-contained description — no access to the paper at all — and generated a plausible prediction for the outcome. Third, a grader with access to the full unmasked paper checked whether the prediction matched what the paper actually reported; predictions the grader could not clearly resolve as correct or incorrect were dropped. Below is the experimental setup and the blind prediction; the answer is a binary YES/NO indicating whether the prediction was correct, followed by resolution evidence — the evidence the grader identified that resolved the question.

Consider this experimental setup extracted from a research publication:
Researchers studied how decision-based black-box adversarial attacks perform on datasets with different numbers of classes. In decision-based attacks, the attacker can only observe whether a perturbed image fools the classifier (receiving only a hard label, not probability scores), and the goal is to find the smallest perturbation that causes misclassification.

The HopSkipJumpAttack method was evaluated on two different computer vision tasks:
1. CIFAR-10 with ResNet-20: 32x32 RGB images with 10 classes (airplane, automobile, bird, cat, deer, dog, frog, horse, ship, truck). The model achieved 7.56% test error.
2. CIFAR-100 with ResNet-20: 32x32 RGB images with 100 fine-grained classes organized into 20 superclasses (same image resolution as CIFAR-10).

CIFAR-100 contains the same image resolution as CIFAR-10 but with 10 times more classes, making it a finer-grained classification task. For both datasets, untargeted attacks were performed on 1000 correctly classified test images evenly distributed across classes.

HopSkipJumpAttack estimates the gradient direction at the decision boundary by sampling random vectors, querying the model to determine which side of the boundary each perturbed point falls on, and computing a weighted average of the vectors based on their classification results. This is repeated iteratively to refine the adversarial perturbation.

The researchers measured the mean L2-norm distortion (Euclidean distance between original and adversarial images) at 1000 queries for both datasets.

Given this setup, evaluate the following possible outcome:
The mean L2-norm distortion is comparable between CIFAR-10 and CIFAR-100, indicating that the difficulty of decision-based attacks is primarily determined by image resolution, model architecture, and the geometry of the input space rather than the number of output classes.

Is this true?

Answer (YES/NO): NO